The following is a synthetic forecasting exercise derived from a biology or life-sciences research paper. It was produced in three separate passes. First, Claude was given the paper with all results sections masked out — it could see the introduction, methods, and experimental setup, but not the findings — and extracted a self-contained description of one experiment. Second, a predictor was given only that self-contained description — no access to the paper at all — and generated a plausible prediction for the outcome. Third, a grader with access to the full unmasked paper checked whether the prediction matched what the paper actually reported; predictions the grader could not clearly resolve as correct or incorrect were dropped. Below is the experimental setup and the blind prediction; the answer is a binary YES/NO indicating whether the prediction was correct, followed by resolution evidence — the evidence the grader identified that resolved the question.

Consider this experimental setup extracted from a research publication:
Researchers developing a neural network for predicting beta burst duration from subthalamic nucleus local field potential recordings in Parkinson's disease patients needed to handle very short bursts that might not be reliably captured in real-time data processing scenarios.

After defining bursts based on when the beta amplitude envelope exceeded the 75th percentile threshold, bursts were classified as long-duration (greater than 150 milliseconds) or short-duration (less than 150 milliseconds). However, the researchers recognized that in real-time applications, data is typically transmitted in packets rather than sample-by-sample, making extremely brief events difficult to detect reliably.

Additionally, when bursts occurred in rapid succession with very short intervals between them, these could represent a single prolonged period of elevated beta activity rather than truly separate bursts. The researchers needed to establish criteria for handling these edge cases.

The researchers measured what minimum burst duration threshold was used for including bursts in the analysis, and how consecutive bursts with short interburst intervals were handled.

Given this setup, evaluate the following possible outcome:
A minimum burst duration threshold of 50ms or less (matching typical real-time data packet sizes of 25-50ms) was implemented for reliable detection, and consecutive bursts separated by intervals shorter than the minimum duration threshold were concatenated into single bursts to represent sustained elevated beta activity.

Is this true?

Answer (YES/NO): YES